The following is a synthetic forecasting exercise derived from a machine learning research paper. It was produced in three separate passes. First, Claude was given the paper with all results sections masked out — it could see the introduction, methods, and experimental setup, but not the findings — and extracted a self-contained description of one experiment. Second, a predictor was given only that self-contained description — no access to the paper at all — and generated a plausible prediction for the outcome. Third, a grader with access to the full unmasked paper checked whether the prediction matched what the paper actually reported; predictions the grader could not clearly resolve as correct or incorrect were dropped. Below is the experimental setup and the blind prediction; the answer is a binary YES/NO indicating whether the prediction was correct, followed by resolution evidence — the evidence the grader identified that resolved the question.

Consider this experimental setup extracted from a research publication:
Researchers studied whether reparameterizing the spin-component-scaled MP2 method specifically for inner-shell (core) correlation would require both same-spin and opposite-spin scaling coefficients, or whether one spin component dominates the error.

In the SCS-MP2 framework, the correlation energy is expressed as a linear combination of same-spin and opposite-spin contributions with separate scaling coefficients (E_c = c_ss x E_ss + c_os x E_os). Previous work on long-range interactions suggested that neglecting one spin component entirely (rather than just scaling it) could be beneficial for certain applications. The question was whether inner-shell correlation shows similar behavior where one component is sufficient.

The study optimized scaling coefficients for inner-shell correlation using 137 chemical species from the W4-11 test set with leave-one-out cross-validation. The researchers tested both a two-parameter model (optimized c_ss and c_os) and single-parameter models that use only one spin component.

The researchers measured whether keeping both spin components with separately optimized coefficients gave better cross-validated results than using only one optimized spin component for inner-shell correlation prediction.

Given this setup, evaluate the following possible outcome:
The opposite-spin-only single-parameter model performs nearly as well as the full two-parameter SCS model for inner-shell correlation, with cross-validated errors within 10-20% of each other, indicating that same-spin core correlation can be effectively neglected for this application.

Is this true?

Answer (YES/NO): NO